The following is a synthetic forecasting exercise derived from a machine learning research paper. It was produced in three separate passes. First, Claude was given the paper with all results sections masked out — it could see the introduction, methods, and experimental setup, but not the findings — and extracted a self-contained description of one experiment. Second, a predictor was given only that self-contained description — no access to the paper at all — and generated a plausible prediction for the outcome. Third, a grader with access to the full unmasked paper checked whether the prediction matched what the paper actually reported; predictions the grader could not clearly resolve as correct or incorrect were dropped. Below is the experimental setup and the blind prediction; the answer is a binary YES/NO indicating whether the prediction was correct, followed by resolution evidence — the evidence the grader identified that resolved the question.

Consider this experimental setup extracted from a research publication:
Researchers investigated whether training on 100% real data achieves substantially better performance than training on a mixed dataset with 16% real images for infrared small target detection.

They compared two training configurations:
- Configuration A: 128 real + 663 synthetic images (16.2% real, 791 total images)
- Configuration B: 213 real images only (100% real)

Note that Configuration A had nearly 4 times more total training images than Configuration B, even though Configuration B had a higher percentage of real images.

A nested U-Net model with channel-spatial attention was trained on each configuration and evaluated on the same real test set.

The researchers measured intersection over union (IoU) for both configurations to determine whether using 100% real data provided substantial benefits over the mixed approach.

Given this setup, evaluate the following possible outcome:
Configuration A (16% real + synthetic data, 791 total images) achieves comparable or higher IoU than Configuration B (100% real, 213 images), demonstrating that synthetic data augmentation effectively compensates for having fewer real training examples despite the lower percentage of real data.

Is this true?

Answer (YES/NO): YES